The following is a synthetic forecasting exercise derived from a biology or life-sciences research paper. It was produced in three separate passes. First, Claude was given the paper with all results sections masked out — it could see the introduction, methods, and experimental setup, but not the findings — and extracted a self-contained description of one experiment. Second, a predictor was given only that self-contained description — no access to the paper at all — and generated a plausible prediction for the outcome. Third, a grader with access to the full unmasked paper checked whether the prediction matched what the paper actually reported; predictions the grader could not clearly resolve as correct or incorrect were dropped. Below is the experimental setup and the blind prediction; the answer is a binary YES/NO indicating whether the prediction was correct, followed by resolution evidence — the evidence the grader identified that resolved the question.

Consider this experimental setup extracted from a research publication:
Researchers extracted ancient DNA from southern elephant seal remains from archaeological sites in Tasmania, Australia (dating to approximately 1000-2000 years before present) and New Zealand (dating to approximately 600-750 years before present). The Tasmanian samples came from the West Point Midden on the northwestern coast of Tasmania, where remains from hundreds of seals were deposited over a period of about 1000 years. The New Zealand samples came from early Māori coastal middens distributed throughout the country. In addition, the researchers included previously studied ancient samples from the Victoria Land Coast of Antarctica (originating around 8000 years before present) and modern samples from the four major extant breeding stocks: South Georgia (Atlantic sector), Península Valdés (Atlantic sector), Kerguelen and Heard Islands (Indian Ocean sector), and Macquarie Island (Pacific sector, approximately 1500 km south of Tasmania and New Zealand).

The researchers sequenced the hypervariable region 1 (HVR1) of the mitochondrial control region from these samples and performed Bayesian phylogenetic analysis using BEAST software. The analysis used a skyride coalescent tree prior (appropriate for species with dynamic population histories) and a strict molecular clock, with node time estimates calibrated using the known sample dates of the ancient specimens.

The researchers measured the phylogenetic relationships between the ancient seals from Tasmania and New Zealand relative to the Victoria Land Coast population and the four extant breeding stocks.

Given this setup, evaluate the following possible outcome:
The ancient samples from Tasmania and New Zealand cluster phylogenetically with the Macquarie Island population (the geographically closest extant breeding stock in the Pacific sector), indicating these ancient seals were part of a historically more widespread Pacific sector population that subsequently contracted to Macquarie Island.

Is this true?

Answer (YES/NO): YES